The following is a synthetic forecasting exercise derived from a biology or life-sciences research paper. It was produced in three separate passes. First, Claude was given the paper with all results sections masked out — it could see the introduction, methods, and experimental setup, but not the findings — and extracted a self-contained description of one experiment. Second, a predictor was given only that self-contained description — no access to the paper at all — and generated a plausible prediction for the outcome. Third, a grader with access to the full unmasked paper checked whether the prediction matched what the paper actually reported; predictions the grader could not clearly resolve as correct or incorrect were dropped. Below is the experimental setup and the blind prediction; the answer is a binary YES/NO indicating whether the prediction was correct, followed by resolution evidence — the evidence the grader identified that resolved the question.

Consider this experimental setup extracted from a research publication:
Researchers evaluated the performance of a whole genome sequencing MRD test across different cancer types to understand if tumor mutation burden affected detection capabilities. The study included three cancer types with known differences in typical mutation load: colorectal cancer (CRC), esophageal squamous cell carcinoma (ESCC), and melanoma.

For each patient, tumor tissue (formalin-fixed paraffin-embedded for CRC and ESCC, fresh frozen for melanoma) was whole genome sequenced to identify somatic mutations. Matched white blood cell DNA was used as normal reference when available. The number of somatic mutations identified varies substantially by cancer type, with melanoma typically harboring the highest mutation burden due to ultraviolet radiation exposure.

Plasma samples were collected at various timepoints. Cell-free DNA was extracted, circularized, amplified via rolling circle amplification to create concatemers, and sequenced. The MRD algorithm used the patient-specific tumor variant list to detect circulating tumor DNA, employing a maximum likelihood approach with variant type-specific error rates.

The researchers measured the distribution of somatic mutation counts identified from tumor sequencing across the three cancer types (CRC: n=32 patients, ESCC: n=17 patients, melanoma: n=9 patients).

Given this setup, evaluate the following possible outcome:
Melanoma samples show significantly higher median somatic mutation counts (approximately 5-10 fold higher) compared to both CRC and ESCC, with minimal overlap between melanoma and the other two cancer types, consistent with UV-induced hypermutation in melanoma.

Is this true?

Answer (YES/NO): NO